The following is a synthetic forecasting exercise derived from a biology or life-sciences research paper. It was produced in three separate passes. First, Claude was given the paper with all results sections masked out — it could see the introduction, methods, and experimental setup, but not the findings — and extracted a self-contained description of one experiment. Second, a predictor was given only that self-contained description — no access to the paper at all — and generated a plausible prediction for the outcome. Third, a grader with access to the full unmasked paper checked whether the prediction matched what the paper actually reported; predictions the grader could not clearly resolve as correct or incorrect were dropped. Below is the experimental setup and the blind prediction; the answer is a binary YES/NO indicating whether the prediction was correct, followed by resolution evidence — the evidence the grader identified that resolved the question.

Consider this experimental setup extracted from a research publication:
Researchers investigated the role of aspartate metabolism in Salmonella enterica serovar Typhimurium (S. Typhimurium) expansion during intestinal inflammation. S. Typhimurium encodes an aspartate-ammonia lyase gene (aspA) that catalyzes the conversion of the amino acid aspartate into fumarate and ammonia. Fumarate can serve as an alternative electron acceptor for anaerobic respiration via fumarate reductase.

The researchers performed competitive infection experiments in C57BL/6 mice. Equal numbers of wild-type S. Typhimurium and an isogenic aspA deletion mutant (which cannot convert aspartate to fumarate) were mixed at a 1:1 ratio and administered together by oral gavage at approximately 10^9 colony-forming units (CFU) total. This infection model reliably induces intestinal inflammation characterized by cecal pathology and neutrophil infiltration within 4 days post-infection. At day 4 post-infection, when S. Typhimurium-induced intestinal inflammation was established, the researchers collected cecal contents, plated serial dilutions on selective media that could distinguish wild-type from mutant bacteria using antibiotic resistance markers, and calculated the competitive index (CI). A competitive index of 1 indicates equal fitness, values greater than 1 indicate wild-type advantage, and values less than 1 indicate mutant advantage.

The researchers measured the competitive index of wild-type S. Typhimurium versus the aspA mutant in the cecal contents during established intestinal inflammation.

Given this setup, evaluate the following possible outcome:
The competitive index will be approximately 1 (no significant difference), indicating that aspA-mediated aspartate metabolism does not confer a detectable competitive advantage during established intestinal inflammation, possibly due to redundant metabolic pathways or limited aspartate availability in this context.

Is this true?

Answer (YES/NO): NO